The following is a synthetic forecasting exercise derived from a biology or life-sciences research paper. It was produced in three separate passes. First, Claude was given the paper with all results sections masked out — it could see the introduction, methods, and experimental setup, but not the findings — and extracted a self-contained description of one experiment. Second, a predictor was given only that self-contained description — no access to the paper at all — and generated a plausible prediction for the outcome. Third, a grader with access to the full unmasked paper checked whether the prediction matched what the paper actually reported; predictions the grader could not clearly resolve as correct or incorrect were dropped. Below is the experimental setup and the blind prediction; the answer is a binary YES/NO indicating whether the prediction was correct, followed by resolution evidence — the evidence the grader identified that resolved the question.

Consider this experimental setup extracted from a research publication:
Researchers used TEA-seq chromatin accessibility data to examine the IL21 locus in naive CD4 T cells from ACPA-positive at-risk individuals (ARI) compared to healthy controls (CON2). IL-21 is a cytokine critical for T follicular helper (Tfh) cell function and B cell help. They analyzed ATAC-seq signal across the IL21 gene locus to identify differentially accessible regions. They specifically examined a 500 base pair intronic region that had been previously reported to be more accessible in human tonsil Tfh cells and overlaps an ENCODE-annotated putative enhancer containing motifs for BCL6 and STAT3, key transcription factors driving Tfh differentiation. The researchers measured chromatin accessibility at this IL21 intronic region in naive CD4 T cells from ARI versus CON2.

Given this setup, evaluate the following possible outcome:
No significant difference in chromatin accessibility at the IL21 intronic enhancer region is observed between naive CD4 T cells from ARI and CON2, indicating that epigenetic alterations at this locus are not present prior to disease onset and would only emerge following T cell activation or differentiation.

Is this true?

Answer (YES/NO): NO